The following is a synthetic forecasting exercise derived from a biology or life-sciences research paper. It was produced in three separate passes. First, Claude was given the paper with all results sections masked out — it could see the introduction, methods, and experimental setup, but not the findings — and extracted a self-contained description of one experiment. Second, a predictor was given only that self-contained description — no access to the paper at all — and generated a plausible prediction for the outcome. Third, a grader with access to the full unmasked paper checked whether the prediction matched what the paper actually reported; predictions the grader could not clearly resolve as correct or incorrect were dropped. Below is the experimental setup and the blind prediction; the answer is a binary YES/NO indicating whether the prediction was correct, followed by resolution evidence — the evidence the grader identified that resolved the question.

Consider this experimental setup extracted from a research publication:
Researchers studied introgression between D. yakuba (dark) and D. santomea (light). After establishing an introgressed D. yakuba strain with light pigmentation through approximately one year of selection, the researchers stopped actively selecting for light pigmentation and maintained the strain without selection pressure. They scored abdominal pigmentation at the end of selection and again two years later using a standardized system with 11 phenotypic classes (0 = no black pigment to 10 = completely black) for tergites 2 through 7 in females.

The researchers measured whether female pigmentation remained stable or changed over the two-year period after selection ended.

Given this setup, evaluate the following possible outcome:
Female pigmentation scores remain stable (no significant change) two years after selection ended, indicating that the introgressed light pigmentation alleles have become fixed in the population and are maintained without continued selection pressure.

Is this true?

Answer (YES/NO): NO